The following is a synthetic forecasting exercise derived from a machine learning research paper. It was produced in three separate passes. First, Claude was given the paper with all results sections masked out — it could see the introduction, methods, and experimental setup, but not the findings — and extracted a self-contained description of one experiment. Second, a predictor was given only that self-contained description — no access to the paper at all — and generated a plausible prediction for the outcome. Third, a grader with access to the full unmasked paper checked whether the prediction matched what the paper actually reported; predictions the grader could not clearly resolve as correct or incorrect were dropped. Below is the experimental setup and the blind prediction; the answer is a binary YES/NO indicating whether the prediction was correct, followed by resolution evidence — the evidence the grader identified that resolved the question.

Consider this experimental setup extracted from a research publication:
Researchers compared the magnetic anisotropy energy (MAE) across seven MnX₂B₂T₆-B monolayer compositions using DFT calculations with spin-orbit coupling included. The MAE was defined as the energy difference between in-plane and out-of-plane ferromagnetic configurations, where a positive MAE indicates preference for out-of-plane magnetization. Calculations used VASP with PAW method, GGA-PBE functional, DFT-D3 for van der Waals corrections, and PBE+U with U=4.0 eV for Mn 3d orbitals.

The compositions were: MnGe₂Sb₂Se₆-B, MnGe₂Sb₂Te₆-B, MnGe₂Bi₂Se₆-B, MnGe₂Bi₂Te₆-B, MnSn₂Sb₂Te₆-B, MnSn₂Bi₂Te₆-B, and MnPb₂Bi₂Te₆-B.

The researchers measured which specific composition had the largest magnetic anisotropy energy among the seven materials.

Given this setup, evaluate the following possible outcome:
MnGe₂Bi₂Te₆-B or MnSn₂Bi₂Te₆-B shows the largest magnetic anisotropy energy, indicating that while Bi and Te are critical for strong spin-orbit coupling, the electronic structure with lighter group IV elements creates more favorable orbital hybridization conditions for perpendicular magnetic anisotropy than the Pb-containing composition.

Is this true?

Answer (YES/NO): NO